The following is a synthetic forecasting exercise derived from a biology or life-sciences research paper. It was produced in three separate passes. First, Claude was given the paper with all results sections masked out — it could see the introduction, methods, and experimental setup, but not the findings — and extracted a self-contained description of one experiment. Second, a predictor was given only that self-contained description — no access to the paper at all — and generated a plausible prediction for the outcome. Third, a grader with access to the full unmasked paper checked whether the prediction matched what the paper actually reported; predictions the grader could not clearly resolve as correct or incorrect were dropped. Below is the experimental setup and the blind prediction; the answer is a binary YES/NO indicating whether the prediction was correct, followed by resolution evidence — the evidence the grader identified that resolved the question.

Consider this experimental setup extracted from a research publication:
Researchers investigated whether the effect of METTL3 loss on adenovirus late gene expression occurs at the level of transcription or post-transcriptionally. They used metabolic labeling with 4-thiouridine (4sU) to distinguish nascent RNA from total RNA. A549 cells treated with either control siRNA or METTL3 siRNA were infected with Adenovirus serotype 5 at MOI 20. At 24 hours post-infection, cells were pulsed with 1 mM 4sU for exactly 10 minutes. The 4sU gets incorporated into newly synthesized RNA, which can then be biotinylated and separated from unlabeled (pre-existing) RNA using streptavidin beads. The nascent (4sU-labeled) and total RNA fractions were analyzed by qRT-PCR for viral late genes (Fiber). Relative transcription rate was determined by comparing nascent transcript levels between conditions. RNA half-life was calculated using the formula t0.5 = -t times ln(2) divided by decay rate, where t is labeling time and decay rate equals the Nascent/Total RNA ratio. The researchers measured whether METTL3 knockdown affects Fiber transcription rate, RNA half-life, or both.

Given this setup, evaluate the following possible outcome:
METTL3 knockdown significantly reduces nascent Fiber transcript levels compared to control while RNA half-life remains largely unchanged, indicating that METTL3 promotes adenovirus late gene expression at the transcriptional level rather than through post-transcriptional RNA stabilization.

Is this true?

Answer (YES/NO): NO